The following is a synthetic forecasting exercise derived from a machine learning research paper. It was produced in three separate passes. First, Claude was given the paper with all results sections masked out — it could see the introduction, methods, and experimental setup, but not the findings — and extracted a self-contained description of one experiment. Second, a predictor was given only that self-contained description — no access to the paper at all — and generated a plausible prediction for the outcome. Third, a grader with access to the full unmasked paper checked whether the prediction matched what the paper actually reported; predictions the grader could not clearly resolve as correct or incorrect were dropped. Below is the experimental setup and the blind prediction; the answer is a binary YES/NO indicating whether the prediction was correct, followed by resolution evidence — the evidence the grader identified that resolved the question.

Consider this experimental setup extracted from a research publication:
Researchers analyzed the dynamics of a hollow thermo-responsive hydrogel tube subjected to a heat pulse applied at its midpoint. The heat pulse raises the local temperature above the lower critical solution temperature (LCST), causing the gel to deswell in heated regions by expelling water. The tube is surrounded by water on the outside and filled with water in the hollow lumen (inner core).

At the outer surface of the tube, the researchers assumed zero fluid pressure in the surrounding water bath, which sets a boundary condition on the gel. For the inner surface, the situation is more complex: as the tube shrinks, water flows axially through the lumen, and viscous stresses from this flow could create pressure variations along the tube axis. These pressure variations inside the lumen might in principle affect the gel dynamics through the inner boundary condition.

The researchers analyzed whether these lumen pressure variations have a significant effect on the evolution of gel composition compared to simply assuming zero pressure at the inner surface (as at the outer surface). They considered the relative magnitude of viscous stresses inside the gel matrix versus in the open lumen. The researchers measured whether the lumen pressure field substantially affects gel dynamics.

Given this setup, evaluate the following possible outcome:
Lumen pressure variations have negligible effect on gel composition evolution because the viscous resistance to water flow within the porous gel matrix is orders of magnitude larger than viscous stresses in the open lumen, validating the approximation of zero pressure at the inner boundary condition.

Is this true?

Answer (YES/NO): YES